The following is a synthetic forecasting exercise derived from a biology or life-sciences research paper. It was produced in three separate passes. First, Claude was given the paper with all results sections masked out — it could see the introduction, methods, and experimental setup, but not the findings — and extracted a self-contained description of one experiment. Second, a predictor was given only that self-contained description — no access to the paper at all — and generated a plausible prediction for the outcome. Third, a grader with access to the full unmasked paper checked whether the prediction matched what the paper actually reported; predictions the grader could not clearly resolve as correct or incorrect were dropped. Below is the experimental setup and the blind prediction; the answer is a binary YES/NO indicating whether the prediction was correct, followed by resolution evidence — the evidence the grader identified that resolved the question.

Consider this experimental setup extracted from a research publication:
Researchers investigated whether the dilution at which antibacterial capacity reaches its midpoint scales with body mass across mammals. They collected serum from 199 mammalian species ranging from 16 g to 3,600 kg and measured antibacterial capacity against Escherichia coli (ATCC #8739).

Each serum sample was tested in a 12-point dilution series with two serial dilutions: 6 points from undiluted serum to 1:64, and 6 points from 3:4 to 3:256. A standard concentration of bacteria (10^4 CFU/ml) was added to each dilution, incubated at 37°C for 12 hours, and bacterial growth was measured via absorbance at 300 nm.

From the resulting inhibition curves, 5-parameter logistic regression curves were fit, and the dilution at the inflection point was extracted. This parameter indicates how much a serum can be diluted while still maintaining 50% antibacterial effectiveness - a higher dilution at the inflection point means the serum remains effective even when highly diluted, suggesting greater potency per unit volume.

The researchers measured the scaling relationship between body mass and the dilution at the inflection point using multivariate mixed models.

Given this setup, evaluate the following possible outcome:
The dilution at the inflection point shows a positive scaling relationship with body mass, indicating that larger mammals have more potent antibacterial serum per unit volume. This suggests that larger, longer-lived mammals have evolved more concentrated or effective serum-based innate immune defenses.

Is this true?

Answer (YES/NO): NO